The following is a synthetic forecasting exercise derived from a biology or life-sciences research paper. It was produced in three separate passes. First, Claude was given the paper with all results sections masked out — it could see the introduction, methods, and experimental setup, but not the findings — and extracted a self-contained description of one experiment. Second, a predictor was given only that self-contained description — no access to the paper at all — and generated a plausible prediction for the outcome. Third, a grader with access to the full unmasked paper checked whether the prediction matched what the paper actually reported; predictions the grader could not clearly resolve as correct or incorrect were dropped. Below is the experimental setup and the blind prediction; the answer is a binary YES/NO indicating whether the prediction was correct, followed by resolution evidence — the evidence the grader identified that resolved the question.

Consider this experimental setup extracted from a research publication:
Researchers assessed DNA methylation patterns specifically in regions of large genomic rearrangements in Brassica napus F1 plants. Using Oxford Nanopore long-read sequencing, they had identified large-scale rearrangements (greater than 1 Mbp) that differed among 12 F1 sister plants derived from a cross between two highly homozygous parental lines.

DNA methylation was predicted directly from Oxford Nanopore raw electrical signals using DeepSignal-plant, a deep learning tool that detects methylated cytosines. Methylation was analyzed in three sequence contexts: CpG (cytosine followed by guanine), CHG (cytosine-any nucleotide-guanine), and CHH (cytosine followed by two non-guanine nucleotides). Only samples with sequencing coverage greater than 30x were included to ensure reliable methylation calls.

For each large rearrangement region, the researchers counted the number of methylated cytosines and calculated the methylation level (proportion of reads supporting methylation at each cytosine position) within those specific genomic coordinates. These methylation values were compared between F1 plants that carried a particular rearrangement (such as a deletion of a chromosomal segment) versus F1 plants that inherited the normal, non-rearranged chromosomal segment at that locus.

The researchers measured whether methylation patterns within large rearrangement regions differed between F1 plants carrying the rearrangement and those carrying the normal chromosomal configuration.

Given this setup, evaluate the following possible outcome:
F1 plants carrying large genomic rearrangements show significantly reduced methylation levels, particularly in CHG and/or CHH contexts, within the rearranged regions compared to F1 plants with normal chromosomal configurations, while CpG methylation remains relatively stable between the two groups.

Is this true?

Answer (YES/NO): NO